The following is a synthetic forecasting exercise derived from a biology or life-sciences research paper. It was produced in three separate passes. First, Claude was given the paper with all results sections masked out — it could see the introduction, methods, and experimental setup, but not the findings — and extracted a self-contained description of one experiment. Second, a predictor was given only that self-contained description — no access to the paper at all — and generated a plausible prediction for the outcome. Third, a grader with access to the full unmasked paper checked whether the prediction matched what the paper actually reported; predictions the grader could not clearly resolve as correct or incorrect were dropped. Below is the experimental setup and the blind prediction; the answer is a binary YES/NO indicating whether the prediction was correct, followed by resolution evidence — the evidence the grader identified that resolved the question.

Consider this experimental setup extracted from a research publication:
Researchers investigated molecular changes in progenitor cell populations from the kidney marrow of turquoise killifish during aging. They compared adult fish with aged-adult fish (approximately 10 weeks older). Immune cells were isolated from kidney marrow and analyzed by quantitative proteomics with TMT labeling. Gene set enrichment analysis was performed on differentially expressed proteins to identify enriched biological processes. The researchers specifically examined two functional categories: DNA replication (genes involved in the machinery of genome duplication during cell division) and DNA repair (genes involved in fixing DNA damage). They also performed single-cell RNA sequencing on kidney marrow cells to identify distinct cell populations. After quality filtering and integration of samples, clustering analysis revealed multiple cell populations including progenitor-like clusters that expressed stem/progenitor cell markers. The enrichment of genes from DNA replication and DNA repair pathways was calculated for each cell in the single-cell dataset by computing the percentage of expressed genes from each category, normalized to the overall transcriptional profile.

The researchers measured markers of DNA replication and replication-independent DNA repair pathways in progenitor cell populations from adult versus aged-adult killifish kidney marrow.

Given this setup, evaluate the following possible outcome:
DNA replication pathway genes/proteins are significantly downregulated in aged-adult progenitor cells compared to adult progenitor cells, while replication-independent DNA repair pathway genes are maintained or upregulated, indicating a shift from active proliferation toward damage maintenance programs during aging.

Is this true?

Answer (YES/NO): NO